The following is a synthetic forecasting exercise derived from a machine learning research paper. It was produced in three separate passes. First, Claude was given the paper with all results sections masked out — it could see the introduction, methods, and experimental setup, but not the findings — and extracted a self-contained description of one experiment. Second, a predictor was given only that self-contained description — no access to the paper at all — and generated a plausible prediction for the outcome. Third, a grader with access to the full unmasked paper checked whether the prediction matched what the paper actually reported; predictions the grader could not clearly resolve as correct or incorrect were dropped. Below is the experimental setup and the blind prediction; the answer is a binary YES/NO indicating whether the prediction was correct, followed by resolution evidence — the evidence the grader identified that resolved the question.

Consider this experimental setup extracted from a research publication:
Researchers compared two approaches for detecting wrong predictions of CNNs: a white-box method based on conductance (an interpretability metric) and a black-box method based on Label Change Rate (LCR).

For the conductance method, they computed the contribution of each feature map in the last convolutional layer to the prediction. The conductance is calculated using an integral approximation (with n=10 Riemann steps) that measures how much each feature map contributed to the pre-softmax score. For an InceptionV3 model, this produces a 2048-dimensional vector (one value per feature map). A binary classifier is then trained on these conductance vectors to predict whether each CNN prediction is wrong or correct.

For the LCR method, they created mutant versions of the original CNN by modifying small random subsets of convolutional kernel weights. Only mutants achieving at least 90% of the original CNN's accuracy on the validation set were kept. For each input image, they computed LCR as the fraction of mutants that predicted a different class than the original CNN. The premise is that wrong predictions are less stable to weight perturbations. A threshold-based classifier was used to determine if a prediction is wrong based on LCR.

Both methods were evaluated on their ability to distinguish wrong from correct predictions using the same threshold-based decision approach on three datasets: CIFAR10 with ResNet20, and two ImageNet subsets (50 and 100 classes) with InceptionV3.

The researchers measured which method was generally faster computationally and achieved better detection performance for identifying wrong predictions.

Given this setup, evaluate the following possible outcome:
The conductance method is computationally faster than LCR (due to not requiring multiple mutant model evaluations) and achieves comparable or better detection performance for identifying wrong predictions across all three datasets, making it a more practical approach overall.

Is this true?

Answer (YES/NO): YES